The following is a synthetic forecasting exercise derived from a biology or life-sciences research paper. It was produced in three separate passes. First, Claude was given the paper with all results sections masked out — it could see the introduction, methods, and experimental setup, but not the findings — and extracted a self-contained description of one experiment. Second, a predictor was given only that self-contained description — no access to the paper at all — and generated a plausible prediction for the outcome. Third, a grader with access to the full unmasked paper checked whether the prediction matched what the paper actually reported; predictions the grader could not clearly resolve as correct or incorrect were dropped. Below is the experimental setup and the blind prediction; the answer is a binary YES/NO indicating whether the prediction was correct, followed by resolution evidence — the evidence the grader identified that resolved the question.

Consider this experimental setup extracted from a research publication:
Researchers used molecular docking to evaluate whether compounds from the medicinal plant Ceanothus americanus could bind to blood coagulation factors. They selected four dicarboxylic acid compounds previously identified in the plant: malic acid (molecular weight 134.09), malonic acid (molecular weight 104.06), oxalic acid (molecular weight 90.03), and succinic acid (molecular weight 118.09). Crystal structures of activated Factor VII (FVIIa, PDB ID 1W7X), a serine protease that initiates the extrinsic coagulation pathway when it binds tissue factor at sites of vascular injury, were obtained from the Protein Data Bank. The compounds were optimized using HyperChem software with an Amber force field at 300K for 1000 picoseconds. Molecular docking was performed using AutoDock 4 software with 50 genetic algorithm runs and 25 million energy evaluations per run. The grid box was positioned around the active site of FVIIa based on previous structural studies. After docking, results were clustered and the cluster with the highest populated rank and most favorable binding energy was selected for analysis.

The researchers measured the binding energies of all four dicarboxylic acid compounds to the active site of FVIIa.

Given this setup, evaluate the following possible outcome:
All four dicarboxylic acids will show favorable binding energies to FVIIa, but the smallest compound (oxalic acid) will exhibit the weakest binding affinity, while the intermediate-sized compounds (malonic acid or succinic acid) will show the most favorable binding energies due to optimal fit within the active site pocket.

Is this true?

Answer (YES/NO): YES